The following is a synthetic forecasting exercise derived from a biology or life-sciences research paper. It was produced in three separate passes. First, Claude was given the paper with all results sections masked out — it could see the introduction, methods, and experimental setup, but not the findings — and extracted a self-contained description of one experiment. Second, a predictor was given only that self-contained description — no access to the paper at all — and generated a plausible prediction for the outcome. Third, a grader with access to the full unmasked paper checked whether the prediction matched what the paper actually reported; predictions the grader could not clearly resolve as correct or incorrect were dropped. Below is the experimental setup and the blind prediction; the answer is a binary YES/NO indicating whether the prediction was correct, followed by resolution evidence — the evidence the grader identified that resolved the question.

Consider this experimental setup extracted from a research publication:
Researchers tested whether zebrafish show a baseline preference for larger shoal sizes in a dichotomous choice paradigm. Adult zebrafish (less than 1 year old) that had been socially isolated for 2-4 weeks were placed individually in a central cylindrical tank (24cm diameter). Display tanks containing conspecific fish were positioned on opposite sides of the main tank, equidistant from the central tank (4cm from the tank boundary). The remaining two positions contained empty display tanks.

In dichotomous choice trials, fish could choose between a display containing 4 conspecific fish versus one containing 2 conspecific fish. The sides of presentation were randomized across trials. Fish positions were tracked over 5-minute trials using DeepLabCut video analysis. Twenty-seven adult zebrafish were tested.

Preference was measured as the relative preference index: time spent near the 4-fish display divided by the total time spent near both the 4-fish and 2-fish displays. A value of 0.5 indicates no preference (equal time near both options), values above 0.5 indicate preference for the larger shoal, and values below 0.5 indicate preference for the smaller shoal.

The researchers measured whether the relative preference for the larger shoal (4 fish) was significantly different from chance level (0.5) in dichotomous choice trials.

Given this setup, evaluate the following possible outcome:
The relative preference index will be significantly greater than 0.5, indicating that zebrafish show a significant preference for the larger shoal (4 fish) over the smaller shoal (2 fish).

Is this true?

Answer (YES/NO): NO